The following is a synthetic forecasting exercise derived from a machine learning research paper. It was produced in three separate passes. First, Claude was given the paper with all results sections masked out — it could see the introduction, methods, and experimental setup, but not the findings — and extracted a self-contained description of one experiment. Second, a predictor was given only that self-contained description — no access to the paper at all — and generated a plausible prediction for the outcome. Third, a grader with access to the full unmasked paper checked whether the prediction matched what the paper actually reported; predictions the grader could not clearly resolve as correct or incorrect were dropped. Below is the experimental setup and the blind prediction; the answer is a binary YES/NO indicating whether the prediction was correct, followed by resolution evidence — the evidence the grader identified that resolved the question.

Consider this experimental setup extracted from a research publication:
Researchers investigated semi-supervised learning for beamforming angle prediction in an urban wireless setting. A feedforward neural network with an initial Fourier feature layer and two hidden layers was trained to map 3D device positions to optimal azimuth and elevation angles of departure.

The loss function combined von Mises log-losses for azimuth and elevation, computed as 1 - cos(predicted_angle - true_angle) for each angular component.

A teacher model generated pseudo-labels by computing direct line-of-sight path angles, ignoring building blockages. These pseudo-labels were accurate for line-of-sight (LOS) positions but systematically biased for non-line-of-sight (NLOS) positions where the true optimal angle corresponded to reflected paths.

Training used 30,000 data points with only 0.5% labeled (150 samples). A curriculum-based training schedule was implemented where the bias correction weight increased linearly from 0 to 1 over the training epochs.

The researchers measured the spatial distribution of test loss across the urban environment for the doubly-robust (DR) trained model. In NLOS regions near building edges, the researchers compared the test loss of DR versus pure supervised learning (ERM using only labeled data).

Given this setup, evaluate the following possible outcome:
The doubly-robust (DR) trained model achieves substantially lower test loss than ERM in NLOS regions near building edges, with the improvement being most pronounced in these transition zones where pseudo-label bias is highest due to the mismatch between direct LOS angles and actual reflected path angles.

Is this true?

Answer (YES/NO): NO